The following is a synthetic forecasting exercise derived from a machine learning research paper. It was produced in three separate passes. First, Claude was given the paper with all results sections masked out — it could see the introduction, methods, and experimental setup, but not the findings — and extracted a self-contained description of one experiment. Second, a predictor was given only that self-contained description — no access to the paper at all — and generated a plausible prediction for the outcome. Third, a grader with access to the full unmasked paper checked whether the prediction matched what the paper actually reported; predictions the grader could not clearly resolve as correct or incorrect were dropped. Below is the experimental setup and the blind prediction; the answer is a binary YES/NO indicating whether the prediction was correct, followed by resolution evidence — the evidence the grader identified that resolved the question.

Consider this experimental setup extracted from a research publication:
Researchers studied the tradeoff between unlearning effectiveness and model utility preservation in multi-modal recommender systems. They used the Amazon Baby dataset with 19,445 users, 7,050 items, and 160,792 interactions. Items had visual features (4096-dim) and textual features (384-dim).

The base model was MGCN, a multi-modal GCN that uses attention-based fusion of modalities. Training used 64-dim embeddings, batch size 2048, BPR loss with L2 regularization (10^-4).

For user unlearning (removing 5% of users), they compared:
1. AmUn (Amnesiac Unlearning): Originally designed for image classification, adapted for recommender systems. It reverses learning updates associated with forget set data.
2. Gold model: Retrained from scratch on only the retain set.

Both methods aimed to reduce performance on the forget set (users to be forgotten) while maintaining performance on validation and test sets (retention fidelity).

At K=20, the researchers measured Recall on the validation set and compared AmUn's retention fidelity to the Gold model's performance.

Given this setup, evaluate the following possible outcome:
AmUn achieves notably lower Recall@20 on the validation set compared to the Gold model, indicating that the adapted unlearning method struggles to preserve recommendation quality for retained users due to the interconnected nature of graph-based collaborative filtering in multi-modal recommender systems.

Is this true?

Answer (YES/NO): YES